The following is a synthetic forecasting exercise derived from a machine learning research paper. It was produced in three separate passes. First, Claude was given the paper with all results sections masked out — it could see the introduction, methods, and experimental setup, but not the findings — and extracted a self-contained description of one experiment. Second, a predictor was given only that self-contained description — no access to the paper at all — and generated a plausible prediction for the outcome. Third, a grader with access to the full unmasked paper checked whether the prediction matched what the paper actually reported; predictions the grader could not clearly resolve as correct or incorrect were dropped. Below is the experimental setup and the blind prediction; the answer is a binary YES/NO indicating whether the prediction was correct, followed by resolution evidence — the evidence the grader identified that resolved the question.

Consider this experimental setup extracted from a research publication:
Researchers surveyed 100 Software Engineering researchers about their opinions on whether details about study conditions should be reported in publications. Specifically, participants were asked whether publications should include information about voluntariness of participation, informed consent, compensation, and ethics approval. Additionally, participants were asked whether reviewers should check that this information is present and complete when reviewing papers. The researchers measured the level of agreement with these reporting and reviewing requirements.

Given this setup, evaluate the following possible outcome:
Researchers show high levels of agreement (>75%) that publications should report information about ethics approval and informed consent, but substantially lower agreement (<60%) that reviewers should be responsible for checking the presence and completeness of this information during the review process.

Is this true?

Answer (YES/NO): NO